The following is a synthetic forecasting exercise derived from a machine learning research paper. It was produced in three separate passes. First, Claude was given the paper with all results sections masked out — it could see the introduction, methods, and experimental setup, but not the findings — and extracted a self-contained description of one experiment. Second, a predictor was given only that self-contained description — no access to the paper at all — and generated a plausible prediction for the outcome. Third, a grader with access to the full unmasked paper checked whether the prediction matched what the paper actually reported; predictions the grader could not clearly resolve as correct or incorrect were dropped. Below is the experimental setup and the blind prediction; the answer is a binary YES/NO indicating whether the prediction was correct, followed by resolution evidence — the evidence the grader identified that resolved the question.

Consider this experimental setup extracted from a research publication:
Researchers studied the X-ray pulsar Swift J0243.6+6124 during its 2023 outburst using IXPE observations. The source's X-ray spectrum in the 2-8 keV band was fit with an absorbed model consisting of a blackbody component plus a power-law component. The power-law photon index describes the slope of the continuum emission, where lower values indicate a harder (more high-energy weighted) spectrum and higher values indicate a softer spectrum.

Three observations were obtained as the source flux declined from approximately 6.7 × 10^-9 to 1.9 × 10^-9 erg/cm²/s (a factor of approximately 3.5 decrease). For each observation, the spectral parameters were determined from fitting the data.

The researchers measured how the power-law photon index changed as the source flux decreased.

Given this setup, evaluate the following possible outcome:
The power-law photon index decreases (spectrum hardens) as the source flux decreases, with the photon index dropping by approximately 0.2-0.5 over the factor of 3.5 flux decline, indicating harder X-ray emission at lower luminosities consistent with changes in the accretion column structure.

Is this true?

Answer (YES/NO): NO